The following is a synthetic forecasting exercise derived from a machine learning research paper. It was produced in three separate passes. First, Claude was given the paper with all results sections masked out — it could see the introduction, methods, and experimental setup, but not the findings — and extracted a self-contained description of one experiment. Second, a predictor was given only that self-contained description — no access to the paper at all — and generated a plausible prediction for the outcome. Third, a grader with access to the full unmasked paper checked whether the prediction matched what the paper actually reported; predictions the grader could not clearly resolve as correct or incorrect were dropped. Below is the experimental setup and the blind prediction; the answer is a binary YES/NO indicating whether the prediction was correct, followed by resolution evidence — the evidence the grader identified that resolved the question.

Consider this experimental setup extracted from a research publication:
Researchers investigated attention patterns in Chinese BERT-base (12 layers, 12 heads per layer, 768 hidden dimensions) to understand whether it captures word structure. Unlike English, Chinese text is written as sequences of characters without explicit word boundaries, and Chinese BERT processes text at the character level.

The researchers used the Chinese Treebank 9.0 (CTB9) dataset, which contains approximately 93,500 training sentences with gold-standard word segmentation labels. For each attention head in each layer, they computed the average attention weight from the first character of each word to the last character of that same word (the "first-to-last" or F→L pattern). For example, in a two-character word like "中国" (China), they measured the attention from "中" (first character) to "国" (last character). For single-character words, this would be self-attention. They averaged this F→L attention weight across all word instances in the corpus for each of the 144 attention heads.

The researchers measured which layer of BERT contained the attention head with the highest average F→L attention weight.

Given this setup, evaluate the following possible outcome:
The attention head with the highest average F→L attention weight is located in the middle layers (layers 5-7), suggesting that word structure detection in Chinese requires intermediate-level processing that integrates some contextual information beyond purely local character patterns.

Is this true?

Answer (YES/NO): NO